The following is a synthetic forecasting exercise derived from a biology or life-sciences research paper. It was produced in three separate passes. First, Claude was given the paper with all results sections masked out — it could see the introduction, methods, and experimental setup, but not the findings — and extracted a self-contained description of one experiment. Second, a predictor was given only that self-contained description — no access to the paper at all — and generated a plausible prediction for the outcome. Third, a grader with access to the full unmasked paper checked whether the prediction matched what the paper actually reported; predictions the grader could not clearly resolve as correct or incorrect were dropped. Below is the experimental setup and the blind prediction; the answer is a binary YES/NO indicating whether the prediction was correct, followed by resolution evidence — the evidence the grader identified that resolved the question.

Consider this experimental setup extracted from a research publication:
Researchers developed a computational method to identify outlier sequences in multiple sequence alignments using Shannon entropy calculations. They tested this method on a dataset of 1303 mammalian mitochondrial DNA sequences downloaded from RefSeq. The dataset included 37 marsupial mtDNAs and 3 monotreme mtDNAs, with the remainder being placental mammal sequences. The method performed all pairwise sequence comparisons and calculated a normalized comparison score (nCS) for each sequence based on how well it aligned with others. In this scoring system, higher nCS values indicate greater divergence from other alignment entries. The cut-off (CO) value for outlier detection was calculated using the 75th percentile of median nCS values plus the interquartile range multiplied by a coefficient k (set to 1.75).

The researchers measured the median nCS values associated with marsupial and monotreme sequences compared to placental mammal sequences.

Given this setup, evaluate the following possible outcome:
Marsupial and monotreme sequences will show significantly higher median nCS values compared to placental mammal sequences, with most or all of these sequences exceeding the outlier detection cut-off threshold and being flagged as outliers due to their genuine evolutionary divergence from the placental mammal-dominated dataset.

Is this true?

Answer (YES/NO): NO